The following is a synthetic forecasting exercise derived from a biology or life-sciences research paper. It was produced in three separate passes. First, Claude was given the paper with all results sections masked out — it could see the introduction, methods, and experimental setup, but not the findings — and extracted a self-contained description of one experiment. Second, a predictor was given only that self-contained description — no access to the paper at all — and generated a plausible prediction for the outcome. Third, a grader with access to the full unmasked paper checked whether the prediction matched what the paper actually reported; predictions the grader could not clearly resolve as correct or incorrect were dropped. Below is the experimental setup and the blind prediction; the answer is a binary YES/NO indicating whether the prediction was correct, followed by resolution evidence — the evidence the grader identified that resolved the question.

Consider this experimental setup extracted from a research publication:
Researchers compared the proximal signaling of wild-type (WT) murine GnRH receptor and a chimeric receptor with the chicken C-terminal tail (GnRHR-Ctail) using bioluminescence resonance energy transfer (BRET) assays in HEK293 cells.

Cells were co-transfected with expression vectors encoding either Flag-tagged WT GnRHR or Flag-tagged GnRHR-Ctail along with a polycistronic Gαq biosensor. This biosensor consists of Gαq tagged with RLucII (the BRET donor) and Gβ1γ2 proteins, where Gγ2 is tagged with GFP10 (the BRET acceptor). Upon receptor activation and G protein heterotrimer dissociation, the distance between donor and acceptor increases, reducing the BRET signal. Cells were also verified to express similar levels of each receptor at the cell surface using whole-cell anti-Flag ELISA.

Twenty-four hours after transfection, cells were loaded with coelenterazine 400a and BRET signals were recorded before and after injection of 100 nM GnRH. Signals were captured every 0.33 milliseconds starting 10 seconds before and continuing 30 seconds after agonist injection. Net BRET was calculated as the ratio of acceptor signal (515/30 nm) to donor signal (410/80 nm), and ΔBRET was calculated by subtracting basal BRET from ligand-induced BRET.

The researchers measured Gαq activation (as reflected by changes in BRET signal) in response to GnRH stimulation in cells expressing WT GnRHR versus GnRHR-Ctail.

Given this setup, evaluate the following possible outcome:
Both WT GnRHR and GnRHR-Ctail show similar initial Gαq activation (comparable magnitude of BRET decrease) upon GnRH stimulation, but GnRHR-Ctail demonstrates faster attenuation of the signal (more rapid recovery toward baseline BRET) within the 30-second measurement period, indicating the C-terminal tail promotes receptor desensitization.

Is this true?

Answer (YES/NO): NO